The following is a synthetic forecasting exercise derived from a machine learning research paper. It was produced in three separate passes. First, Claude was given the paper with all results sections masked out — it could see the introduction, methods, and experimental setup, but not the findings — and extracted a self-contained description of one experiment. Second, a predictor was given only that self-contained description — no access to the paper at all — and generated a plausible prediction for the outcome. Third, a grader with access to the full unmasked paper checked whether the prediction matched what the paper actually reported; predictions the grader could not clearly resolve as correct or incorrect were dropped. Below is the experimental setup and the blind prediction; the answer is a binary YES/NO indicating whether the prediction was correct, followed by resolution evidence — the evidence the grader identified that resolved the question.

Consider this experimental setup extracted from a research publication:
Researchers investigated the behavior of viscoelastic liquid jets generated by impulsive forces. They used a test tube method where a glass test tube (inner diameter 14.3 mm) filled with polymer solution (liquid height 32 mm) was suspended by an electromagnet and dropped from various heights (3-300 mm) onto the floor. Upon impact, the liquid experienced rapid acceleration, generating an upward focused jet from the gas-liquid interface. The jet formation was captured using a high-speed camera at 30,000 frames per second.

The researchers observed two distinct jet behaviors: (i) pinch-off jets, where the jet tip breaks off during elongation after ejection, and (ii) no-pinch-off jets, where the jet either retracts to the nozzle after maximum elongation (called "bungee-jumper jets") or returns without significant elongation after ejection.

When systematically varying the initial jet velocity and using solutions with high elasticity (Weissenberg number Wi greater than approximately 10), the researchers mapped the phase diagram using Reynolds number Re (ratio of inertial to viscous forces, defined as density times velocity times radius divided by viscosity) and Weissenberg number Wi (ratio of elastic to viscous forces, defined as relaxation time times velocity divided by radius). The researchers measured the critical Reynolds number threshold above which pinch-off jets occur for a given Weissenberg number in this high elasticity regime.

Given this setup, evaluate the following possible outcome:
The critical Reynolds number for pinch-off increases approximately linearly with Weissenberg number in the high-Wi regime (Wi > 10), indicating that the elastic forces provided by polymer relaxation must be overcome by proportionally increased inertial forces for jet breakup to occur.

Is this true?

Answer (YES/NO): YES